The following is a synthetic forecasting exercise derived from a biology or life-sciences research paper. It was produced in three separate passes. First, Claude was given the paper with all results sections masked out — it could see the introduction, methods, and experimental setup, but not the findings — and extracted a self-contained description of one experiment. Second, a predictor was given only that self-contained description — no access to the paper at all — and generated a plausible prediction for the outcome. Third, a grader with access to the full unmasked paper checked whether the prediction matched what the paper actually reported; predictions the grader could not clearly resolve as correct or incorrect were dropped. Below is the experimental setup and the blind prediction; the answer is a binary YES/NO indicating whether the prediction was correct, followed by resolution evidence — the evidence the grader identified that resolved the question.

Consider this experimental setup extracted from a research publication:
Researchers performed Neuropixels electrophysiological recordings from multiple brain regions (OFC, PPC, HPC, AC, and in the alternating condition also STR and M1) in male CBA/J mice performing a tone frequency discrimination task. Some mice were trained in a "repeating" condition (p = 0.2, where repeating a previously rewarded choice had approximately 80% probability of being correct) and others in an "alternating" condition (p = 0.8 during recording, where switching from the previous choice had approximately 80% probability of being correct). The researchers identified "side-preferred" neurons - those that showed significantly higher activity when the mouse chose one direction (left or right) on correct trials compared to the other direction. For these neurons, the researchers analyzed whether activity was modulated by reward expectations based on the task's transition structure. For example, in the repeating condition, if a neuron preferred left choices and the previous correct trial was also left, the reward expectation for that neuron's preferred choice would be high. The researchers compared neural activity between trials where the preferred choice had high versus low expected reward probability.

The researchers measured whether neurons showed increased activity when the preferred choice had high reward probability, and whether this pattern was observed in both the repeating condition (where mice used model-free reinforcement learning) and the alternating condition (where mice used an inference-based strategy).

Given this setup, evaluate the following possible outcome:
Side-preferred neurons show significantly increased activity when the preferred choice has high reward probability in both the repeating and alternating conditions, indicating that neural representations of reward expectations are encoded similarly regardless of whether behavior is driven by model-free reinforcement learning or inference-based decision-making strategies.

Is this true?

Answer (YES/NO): YES